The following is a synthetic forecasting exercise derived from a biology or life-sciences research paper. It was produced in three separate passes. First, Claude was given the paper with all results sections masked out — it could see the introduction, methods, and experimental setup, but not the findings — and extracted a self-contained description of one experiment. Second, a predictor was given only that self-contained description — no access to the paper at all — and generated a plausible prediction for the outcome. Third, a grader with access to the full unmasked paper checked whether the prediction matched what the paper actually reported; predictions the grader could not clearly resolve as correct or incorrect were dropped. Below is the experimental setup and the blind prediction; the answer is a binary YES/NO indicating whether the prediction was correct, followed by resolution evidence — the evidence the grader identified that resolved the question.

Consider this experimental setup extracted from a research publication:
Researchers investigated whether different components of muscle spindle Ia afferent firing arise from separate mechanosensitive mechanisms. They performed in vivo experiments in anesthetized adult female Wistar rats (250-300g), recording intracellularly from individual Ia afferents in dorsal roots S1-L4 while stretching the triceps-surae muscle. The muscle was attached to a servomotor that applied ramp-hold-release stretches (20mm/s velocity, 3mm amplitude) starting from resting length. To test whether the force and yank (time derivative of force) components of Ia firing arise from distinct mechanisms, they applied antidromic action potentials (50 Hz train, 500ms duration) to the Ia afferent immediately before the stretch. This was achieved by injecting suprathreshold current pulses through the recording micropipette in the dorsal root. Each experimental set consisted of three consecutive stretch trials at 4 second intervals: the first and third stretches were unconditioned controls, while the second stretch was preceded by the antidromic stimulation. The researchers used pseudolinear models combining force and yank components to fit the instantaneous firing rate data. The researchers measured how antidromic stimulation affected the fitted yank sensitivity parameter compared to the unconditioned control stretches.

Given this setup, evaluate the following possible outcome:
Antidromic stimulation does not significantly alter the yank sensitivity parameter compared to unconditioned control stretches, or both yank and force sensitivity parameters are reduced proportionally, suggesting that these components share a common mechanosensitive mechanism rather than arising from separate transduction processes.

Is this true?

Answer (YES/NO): NO